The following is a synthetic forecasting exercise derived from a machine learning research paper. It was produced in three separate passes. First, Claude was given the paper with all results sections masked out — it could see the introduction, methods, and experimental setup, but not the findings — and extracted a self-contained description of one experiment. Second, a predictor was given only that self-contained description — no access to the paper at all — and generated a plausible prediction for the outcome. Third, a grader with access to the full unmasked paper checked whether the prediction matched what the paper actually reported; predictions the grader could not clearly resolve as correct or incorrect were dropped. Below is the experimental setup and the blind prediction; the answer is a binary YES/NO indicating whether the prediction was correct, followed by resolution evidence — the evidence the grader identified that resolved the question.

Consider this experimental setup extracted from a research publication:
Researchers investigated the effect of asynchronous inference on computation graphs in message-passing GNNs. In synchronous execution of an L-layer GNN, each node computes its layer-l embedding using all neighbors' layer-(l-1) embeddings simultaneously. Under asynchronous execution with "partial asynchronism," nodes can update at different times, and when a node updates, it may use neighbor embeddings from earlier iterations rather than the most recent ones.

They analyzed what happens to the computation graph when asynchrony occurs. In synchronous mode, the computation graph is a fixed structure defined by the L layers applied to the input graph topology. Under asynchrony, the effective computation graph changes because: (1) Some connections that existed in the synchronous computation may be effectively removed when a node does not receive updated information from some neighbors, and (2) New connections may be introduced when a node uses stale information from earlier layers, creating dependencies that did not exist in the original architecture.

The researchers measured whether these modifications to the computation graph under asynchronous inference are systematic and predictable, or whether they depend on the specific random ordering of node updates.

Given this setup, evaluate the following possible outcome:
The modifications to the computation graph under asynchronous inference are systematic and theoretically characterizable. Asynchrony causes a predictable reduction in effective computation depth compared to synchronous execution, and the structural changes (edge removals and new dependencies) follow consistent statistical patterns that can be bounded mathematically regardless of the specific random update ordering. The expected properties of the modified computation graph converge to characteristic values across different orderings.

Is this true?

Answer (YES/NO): NO